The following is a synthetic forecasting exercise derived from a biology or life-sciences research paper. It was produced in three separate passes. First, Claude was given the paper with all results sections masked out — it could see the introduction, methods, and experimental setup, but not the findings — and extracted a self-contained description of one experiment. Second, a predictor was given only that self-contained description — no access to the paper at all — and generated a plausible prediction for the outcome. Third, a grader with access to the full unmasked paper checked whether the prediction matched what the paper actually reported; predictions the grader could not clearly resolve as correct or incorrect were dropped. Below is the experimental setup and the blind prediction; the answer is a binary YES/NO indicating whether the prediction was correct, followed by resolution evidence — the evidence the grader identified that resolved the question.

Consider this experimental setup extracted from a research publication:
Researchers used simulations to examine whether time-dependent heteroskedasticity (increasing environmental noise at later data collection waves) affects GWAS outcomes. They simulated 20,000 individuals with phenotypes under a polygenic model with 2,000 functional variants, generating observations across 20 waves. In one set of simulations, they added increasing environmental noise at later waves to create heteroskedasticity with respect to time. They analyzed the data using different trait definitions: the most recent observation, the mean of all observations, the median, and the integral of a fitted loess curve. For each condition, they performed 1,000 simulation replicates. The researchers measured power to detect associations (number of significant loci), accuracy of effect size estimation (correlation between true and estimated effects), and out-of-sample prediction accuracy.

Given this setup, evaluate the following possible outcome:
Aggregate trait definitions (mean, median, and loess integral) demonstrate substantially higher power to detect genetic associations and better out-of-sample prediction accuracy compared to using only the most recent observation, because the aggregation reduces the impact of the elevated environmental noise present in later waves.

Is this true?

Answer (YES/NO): NO